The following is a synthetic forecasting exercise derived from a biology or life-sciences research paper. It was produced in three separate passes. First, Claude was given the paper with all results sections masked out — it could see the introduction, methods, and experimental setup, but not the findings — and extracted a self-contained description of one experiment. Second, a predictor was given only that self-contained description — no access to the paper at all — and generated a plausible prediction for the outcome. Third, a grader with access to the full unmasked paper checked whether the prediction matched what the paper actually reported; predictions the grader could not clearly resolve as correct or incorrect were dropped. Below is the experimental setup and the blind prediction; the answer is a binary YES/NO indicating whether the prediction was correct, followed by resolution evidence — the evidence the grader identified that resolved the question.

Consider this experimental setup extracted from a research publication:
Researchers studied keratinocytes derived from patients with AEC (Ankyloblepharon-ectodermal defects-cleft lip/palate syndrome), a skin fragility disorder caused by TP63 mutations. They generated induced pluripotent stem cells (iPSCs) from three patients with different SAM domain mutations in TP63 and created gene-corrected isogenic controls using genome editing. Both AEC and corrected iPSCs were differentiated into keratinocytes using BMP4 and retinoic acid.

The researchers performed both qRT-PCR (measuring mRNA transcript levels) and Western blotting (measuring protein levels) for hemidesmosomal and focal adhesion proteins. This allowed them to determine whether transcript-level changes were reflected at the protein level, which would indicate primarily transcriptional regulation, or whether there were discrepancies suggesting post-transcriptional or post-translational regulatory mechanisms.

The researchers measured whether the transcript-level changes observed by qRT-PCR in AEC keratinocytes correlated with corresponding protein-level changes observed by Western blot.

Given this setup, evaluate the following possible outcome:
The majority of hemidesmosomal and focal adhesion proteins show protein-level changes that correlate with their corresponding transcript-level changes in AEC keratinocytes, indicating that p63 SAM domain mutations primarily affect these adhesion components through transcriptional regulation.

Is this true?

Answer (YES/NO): YES